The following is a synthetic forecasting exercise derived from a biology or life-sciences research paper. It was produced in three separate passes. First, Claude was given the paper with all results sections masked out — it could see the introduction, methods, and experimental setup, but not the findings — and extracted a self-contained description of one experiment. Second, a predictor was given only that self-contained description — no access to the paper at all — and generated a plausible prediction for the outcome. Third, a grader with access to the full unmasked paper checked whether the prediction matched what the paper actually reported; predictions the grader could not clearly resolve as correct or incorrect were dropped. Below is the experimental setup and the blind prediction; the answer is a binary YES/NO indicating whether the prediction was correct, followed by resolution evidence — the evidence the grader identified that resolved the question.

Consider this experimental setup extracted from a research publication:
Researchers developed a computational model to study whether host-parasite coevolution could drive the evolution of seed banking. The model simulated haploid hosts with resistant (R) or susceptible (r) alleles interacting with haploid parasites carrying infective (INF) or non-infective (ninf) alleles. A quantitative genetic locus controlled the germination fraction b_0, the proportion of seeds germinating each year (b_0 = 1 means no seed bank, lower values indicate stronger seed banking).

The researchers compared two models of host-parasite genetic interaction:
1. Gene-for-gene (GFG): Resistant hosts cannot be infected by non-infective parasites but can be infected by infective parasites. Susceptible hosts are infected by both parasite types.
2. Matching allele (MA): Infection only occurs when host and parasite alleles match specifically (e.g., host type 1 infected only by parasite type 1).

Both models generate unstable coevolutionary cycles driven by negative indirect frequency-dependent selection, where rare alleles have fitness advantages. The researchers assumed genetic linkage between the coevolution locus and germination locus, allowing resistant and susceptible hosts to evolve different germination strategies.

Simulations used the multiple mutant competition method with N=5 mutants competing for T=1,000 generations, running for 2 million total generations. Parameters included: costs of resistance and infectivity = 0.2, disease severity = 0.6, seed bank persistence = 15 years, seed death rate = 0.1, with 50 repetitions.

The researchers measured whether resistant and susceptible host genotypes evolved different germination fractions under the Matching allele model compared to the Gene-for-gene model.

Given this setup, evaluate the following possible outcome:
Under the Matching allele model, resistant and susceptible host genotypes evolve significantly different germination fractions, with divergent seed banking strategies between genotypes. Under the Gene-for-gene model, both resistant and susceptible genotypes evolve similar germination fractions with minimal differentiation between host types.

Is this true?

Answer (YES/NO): NO